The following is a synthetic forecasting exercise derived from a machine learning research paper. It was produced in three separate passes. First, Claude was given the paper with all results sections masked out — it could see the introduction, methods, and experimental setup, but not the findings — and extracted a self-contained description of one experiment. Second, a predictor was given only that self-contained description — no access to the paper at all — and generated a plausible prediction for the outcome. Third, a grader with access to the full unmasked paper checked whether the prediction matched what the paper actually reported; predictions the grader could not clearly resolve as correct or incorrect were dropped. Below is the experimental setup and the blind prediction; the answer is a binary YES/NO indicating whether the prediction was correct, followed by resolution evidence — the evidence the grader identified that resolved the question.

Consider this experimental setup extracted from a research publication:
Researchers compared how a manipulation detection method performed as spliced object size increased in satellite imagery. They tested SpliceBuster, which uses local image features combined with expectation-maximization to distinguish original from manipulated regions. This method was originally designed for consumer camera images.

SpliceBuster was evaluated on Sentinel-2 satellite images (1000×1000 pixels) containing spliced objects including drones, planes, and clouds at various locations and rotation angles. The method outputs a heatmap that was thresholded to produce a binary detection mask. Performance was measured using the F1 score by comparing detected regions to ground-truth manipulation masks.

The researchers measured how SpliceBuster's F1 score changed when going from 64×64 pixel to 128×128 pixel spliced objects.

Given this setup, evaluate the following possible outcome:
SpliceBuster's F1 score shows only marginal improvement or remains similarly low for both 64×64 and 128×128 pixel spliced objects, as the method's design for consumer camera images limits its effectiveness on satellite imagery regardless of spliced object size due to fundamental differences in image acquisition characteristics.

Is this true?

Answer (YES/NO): NO